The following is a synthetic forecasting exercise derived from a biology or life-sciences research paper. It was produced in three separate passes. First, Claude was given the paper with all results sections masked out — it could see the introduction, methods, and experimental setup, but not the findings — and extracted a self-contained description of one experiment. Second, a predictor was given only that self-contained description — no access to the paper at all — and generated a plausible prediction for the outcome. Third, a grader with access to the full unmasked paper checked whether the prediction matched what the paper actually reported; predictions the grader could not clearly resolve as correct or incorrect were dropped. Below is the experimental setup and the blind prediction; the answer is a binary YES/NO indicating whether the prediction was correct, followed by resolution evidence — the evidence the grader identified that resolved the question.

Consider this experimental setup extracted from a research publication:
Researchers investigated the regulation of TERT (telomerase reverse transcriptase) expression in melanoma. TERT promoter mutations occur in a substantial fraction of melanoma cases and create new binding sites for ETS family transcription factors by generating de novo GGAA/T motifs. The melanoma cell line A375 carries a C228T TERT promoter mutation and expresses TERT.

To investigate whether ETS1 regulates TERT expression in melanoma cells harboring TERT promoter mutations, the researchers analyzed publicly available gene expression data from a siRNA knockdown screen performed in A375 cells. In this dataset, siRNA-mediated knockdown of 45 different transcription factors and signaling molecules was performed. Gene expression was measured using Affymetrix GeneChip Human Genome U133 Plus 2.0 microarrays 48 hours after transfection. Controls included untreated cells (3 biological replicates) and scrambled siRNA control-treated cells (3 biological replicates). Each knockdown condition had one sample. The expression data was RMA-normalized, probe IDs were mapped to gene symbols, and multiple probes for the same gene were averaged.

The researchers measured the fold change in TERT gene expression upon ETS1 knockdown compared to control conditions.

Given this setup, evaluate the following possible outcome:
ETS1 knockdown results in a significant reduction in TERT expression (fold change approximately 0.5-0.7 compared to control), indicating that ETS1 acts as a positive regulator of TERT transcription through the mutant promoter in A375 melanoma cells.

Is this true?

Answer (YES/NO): NO